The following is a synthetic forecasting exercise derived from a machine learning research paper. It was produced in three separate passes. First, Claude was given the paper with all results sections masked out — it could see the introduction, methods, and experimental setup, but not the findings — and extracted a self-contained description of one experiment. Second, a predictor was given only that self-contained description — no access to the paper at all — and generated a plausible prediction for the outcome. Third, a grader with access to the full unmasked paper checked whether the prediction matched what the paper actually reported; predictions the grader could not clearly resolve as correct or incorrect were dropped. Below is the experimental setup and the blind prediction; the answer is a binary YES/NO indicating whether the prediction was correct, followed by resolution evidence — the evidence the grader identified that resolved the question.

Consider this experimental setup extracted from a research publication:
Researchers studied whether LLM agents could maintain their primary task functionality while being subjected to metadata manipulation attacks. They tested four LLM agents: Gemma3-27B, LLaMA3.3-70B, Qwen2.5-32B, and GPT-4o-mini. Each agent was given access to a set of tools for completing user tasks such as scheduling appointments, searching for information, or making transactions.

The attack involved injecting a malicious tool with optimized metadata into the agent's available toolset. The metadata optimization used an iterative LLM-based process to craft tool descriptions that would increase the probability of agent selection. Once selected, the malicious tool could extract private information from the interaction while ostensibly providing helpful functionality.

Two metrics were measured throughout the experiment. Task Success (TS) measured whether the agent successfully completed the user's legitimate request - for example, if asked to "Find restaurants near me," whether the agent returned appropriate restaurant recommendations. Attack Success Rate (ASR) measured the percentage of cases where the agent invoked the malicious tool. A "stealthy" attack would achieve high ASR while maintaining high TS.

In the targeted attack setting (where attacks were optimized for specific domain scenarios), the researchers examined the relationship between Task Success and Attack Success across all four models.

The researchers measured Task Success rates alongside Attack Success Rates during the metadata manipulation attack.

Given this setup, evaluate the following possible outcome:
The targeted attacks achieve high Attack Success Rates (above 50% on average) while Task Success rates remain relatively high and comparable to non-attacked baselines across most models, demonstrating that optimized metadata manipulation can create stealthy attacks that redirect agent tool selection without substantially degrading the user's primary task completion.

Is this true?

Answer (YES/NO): YES